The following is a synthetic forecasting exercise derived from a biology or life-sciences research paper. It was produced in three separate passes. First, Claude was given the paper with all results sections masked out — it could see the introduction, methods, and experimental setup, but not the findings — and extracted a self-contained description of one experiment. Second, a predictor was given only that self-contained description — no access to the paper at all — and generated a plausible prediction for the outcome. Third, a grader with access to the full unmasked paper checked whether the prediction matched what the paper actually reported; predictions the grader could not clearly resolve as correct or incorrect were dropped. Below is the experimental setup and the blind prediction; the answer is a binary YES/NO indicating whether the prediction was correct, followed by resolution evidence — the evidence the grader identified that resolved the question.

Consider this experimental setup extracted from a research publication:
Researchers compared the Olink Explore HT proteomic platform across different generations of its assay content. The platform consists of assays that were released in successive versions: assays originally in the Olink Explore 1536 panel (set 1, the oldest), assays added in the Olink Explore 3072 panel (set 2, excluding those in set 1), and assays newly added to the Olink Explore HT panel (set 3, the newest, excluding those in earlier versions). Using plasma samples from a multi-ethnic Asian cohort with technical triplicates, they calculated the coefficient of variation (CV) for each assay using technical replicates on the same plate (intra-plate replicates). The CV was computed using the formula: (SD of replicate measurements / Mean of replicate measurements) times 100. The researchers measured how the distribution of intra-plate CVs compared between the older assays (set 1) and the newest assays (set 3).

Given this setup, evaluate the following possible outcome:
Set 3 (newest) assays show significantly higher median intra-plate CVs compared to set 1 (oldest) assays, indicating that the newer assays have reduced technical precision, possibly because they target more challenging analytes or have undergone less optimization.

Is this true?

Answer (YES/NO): YES